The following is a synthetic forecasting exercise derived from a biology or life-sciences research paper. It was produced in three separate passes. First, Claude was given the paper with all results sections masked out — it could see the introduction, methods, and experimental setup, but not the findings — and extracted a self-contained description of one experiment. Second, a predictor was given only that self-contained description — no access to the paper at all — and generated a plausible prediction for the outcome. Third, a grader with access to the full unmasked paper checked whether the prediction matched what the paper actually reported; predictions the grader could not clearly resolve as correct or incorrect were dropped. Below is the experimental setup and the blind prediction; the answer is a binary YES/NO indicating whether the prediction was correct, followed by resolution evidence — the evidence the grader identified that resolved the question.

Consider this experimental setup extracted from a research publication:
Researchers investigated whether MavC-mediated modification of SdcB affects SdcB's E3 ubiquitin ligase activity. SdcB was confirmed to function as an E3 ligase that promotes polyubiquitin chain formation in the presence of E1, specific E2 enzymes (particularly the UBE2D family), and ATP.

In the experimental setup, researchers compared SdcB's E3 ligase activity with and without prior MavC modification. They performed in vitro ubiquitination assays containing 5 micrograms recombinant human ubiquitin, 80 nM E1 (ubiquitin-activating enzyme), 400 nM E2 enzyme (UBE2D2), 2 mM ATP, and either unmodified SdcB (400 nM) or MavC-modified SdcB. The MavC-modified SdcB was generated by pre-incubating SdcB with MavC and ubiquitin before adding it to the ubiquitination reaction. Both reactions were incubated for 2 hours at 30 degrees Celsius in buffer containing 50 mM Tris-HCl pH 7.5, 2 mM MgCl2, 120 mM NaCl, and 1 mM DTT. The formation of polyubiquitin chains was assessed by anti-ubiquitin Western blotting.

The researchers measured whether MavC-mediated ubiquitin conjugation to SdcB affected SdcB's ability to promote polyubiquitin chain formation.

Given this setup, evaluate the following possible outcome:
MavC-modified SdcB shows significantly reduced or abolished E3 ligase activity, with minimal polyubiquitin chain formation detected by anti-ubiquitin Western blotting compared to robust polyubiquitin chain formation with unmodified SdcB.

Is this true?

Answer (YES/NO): YES